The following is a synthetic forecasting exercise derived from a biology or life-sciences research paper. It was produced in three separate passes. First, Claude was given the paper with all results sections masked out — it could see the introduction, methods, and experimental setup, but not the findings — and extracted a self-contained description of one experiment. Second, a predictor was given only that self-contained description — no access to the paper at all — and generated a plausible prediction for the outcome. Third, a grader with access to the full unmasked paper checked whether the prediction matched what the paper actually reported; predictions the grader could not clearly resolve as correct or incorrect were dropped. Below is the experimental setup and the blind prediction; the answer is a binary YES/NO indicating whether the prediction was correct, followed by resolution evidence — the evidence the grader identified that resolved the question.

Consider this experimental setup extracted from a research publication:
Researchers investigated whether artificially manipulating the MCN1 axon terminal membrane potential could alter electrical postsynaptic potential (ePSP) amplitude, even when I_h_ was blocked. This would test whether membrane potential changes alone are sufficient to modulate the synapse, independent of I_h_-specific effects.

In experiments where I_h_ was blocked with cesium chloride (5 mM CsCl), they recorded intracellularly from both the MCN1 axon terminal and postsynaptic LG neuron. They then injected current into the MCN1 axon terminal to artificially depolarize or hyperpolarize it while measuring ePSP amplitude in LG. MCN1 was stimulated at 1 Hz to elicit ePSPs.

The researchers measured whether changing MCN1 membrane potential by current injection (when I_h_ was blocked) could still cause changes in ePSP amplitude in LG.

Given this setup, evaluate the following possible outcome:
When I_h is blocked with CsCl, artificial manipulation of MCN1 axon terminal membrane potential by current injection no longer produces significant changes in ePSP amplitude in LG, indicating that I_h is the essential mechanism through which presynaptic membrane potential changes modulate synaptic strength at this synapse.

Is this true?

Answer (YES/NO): NO